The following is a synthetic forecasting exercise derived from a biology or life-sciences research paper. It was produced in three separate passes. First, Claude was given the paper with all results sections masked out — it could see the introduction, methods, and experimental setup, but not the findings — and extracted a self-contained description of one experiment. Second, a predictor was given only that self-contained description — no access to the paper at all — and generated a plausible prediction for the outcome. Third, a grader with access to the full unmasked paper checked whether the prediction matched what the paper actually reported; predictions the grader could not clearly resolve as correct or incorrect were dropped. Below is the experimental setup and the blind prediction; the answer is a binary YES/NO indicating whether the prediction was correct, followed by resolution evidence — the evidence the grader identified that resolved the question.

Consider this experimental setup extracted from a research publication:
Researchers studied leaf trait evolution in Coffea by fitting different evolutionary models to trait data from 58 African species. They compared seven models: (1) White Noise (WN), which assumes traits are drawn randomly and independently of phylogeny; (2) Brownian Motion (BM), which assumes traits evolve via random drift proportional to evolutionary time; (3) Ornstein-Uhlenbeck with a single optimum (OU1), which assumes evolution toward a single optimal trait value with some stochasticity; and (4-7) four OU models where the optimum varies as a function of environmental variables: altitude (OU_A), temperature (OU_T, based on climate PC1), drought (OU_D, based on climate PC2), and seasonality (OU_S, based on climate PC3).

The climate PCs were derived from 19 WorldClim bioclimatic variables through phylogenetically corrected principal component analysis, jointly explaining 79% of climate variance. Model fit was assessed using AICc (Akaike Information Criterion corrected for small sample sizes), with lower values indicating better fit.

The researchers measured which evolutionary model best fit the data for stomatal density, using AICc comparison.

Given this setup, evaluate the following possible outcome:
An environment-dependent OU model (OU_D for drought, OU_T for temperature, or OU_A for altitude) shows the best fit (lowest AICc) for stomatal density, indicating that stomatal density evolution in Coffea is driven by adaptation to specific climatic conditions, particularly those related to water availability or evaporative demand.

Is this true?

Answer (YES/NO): NO